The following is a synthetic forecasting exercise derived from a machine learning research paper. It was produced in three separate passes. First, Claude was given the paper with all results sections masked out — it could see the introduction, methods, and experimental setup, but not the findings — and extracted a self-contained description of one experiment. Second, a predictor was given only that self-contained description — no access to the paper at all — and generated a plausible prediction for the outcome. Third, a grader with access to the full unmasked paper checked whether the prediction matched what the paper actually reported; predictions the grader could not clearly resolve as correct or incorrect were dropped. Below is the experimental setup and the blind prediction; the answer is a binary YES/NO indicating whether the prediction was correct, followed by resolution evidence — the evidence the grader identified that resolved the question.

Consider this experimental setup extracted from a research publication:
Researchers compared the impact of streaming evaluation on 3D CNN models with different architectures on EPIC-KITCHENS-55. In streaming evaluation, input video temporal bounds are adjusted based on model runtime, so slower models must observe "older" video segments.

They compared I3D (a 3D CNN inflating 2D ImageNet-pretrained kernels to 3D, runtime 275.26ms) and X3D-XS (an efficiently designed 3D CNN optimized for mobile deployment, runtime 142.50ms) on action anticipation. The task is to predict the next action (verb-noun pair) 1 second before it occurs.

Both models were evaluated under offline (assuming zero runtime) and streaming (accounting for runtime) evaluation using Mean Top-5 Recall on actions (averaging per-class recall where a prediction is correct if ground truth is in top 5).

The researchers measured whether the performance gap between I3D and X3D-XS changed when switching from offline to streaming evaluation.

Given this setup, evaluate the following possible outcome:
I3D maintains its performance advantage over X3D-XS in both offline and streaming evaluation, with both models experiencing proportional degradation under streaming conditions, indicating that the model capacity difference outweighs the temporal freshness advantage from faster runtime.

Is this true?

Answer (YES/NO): NO